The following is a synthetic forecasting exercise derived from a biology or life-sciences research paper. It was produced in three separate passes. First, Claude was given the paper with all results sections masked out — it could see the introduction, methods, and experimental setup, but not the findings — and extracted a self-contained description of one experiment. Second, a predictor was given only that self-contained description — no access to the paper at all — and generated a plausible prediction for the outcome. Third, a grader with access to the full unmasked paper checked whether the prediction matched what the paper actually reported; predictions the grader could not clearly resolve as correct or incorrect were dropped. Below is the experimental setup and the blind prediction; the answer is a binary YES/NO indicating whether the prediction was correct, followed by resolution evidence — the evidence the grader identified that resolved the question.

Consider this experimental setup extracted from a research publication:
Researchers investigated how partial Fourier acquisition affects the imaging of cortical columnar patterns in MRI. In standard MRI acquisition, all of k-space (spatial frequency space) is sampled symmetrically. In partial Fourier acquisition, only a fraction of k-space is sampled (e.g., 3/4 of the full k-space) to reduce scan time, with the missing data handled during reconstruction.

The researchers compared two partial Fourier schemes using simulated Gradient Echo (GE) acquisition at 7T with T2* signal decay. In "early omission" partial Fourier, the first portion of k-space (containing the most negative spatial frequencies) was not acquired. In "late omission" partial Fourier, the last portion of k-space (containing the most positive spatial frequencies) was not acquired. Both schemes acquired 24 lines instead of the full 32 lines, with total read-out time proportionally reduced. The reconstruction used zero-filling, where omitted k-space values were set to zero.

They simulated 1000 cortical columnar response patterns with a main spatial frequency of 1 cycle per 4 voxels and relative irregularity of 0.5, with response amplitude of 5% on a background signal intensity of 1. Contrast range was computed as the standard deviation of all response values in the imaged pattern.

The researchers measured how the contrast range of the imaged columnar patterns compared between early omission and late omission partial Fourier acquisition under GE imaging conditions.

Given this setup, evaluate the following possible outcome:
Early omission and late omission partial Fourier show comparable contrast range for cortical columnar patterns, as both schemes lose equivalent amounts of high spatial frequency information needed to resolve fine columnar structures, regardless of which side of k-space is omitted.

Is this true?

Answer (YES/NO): NO